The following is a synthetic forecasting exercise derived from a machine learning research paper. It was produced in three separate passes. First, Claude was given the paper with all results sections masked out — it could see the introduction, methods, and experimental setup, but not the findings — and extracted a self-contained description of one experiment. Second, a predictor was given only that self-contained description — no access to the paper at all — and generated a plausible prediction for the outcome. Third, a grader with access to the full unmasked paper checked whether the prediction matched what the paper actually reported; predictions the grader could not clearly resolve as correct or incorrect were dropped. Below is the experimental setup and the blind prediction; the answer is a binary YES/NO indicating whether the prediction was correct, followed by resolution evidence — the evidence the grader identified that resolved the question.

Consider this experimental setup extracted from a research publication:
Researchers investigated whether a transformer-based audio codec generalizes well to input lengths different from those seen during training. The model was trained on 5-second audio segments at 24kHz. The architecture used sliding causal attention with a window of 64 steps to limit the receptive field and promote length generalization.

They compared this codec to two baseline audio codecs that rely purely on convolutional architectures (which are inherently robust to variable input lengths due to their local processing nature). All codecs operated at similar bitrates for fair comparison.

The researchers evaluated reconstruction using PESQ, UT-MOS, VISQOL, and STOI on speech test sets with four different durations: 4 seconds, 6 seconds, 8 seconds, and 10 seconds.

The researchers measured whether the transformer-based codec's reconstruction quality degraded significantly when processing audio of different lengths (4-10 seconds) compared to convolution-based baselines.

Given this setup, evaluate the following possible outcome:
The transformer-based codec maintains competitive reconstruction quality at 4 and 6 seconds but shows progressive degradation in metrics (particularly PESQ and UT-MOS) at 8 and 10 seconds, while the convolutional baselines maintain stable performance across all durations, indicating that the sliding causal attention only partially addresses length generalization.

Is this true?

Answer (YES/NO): NO